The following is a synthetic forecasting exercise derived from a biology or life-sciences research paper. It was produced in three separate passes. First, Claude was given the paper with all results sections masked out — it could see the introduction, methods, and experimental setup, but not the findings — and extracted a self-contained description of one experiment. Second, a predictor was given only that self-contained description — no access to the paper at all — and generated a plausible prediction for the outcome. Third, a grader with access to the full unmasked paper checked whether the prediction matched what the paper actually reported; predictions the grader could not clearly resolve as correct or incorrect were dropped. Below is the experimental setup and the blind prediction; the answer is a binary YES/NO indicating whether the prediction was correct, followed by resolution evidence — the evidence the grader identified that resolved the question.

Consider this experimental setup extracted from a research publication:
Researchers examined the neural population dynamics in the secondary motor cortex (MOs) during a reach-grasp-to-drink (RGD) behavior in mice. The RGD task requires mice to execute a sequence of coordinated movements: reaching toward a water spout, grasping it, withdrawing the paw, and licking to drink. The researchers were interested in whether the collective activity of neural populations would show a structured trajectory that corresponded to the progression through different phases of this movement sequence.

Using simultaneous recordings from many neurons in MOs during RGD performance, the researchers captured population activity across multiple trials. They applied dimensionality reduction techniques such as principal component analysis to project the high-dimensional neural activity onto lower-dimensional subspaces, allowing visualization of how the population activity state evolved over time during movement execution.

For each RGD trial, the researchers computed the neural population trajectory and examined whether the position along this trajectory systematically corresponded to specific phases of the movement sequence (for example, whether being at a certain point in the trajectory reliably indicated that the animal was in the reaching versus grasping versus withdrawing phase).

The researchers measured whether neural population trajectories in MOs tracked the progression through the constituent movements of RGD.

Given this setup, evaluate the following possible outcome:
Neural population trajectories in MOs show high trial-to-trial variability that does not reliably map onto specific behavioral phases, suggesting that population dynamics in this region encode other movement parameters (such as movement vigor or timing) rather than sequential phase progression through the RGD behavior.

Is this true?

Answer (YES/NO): NO